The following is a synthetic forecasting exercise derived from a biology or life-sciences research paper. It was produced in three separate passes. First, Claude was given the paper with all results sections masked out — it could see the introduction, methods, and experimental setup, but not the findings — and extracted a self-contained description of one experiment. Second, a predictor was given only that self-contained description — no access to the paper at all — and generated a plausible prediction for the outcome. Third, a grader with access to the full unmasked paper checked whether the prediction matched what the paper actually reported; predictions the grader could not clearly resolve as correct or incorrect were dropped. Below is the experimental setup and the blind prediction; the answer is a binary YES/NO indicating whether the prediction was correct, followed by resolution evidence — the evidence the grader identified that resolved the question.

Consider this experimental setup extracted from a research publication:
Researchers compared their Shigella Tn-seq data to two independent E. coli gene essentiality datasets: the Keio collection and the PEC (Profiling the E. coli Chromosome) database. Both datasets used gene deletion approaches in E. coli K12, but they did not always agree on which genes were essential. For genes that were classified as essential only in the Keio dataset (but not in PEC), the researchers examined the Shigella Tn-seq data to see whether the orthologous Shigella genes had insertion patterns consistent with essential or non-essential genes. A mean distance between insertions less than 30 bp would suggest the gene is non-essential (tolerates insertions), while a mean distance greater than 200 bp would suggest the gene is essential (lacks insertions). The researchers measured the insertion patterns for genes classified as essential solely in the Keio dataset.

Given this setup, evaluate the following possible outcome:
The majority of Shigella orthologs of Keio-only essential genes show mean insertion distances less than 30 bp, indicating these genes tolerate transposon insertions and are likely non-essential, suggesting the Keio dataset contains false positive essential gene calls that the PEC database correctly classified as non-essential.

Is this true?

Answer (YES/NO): YES